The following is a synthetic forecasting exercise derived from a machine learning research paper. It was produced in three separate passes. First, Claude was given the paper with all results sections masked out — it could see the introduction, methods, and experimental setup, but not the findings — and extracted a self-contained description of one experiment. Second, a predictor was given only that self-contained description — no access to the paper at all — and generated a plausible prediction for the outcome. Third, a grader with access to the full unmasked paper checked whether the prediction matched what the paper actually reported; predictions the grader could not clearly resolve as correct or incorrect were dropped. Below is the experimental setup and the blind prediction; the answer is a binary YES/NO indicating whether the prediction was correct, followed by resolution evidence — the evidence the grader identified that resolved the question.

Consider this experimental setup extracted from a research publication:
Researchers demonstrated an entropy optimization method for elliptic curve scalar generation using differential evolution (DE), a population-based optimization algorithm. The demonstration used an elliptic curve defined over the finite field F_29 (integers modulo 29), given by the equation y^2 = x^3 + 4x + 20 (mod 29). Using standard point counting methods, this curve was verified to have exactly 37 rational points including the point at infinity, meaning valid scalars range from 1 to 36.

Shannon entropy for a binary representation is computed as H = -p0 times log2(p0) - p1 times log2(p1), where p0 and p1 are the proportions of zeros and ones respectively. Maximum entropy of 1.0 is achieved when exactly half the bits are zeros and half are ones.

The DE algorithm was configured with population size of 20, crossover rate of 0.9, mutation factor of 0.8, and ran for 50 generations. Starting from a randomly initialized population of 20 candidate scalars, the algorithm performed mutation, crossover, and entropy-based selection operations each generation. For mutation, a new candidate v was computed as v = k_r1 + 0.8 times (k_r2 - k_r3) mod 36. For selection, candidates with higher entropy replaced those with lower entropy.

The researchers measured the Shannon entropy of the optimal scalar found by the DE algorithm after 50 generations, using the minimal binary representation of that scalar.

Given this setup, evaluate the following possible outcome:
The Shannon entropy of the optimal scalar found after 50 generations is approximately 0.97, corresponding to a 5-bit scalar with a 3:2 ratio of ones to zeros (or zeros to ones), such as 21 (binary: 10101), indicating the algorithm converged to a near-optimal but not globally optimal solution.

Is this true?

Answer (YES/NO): YES